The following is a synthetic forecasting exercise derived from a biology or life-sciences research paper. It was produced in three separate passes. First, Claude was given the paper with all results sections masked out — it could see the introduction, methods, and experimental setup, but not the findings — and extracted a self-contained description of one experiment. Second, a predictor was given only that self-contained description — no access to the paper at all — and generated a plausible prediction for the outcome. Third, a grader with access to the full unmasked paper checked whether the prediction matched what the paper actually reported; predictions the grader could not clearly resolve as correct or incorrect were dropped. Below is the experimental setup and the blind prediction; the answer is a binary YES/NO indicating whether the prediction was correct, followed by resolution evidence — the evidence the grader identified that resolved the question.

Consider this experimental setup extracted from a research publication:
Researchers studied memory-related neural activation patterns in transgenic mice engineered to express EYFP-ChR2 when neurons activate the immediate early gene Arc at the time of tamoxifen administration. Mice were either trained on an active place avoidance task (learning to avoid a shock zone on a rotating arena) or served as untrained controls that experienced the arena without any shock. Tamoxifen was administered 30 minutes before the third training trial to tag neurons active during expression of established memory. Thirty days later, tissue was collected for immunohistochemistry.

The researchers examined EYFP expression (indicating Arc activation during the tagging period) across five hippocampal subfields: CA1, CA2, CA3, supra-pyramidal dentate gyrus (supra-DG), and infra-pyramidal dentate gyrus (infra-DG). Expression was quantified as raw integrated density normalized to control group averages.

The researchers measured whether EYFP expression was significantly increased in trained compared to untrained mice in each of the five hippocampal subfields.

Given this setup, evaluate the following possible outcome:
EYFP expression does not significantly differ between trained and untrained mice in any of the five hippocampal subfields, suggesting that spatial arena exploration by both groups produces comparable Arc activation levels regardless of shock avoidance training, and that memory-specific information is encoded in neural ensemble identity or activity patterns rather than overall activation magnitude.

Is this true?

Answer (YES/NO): NO